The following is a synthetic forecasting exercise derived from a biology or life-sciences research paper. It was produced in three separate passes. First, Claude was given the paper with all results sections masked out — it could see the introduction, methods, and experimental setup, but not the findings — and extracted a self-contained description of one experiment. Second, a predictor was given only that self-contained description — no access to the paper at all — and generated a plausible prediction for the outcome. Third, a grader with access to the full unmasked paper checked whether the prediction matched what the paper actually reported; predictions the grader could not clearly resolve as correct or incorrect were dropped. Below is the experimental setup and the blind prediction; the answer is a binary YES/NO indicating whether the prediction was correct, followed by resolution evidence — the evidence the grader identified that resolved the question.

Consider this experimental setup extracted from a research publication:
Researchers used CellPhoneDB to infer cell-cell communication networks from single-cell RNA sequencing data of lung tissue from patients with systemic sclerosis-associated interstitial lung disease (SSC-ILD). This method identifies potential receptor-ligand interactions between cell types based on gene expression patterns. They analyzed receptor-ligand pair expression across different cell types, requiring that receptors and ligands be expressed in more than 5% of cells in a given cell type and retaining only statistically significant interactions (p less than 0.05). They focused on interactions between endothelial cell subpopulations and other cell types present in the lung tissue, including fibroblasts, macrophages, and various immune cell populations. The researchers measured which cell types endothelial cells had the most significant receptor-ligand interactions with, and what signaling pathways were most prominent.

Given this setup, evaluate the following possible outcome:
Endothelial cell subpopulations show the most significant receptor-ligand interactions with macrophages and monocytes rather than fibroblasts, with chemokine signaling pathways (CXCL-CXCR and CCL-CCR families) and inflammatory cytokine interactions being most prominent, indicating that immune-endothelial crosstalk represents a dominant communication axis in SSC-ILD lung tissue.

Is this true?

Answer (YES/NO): NO